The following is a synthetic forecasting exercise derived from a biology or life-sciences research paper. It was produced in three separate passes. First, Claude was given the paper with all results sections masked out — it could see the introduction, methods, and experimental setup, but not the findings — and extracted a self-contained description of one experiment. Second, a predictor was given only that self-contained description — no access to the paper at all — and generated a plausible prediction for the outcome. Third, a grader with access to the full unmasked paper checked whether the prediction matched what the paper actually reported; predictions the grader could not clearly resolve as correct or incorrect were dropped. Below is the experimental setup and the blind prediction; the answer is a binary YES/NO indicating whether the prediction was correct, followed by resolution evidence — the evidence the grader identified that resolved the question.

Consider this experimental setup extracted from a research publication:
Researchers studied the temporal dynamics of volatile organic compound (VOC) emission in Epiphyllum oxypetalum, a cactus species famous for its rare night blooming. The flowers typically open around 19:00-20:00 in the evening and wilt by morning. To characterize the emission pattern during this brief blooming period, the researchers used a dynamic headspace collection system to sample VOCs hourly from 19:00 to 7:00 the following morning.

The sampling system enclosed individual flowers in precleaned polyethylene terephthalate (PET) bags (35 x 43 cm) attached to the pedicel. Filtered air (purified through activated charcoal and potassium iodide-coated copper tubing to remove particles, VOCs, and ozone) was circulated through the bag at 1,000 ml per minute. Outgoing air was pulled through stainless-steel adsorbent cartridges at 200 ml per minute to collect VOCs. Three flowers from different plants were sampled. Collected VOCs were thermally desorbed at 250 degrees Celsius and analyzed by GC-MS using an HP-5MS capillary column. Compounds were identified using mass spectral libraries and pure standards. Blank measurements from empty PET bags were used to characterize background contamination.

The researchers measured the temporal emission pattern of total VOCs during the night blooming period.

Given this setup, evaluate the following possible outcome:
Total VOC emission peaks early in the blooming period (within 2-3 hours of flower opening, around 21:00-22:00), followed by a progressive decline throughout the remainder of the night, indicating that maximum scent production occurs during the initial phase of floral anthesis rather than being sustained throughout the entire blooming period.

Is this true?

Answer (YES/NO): NO